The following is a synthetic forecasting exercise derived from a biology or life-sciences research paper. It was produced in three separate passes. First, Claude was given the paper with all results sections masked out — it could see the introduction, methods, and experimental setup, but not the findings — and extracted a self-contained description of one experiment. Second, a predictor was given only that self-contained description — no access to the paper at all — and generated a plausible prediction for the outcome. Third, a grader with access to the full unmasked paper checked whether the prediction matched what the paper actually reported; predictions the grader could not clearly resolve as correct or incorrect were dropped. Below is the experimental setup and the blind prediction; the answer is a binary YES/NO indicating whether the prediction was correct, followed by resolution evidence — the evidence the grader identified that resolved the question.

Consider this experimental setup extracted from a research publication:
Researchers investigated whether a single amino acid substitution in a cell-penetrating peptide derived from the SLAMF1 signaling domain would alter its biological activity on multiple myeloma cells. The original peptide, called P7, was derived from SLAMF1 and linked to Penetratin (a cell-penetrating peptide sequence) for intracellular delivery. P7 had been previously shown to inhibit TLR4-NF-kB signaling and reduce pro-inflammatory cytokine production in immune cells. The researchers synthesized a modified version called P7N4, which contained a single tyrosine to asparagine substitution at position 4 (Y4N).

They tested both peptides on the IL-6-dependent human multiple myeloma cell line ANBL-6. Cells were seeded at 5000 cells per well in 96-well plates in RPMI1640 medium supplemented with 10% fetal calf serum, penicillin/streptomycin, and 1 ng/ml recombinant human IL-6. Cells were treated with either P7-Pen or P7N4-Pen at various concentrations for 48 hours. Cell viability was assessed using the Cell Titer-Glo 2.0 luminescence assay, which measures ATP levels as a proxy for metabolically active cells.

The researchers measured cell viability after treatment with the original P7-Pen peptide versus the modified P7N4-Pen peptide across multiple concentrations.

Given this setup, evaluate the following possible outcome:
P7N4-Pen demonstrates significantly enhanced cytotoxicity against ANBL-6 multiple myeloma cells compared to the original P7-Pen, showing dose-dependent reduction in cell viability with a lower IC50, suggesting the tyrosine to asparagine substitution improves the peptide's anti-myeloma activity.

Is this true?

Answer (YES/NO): YES